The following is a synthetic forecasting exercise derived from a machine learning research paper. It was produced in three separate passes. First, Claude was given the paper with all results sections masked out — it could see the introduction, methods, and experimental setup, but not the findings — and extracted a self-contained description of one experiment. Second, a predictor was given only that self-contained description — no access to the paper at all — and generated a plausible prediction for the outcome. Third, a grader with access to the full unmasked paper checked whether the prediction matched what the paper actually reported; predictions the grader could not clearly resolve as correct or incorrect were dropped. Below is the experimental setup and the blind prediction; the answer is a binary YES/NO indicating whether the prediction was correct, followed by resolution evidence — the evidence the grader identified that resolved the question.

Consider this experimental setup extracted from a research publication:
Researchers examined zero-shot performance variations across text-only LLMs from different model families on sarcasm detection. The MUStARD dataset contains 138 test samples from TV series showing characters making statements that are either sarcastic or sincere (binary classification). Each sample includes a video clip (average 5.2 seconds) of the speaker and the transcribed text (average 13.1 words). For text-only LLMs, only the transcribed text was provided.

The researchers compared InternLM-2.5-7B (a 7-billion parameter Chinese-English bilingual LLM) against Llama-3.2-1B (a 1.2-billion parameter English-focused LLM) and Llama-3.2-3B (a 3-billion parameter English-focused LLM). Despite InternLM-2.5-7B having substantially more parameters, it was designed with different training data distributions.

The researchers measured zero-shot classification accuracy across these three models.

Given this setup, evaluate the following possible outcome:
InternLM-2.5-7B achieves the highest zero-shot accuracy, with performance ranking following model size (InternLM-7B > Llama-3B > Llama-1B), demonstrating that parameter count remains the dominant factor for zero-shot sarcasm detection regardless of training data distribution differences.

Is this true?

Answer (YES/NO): YES